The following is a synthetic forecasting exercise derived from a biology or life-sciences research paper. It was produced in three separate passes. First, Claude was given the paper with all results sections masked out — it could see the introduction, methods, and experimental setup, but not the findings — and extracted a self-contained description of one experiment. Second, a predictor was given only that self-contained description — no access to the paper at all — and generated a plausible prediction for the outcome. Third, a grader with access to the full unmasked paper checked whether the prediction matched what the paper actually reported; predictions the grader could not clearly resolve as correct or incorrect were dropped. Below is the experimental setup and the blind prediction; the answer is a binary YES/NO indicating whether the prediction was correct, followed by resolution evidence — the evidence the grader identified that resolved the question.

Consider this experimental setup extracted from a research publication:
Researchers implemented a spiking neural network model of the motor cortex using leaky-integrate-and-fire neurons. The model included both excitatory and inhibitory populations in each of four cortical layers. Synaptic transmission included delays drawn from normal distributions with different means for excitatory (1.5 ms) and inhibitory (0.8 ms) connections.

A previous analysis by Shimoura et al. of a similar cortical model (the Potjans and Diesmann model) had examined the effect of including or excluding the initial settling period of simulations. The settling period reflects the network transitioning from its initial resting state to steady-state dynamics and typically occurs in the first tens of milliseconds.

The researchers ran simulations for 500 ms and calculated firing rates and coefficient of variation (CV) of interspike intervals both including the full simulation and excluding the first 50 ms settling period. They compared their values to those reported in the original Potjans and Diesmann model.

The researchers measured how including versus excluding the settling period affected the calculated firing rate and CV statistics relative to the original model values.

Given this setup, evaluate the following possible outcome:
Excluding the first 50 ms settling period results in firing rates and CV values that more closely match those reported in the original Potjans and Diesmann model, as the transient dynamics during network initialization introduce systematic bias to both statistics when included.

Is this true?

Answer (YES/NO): NO